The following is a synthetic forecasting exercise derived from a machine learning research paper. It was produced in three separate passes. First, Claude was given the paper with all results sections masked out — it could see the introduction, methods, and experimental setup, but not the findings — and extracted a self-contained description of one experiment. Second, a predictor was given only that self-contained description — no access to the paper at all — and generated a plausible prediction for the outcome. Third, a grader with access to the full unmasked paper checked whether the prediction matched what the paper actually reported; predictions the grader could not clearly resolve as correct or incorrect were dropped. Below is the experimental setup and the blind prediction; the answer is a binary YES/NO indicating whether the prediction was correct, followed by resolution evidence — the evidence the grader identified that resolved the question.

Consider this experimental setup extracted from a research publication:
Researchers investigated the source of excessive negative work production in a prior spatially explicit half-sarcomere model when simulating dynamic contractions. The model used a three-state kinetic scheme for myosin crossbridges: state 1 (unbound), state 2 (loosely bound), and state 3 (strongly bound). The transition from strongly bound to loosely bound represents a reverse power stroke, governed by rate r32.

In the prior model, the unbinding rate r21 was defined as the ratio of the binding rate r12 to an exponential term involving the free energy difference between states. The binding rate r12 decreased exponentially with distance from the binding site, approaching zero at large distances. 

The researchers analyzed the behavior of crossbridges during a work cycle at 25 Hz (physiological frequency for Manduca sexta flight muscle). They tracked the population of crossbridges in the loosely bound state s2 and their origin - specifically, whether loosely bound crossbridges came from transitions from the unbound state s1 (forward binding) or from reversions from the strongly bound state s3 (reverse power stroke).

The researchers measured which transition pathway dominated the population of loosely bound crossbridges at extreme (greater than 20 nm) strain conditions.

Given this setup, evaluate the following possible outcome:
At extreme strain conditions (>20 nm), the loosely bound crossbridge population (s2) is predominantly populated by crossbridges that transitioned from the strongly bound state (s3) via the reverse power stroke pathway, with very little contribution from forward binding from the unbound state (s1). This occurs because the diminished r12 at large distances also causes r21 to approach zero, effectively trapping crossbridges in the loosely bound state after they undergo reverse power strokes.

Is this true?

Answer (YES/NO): YES